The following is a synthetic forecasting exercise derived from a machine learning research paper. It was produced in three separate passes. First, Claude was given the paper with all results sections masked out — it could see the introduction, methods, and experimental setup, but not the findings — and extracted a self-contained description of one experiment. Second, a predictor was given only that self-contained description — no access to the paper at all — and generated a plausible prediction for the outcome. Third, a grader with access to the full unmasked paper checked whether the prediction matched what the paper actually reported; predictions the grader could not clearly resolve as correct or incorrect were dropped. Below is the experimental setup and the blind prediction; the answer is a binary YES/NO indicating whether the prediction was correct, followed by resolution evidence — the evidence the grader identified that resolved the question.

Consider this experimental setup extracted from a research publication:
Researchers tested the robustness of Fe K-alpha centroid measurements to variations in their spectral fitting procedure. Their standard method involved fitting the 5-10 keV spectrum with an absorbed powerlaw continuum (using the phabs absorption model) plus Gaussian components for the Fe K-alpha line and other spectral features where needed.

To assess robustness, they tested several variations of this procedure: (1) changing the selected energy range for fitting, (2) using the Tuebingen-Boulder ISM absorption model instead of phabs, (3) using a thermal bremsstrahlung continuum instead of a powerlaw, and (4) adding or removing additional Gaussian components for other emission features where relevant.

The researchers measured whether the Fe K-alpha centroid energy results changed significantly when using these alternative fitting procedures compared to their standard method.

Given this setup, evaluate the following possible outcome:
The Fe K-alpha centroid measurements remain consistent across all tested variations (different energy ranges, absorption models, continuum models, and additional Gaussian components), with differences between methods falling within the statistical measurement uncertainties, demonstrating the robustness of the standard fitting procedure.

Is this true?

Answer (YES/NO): YES